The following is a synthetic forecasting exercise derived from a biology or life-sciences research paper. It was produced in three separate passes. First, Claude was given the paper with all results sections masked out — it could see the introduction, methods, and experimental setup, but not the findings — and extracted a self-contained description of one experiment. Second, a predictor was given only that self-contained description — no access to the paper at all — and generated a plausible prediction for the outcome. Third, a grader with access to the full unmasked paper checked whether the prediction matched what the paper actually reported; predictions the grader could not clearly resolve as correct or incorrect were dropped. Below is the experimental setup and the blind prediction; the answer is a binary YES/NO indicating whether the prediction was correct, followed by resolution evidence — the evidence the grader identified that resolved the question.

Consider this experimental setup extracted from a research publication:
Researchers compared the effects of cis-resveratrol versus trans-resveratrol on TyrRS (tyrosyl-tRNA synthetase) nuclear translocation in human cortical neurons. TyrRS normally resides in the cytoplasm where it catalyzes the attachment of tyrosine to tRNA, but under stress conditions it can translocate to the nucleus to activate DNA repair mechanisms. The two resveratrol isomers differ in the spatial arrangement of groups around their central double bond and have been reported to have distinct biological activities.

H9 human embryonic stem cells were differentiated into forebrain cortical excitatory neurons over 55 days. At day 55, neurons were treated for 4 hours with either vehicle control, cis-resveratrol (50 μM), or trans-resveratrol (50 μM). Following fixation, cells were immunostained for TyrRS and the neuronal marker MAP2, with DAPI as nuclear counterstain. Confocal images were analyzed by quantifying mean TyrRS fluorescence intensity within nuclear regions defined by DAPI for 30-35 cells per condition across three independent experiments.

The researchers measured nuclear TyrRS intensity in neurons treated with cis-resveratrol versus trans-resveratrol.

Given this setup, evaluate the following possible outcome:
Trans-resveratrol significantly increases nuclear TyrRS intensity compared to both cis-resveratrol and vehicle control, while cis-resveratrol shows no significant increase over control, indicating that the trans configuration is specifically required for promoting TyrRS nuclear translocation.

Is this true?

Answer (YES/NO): NO